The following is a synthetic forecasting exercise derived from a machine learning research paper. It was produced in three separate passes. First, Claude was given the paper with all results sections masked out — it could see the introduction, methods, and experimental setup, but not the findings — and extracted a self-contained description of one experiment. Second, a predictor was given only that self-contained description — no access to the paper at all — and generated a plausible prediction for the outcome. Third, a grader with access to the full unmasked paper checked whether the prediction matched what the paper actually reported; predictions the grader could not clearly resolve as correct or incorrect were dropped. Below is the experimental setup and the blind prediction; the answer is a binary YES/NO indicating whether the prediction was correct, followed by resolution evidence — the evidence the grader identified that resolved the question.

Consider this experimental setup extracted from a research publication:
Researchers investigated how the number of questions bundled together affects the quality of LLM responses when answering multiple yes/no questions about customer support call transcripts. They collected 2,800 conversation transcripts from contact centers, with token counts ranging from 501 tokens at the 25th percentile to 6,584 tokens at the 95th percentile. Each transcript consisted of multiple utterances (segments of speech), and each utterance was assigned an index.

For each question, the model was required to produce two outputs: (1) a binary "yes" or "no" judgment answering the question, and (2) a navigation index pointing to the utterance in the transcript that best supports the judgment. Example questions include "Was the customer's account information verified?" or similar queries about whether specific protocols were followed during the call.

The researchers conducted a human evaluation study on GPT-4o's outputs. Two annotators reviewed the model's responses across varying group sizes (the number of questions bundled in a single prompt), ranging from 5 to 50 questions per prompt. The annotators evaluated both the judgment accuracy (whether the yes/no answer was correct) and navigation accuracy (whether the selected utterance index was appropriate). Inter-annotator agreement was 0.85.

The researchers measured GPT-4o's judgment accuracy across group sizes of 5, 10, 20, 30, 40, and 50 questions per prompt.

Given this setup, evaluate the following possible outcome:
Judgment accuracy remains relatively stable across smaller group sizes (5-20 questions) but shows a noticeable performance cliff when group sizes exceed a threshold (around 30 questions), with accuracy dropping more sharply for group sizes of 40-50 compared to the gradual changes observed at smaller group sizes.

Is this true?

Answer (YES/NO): NO